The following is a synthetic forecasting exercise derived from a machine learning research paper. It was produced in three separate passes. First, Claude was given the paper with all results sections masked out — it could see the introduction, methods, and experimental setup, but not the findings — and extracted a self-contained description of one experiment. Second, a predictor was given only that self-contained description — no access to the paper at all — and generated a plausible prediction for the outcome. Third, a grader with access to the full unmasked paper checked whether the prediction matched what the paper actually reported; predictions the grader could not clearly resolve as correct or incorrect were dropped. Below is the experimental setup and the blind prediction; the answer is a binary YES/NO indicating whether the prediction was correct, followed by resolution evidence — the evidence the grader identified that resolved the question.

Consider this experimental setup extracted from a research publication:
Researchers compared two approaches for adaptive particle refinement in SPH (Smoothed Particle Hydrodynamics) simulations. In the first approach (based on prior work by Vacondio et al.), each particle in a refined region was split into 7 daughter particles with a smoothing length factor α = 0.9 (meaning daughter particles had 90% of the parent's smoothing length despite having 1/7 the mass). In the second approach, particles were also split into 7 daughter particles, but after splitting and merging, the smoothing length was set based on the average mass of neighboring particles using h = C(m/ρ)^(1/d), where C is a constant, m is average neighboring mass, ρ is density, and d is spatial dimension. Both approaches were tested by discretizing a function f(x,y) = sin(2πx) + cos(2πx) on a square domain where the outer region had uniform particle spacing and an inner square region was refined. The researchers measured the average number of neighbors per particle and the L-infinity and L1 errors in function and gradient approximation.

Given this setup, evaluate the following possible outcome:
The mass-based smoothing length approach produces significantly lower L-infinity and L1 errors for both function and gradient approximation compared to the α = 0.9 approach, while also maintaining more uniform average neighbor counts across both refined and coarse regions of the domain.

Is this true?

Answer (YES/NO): NO